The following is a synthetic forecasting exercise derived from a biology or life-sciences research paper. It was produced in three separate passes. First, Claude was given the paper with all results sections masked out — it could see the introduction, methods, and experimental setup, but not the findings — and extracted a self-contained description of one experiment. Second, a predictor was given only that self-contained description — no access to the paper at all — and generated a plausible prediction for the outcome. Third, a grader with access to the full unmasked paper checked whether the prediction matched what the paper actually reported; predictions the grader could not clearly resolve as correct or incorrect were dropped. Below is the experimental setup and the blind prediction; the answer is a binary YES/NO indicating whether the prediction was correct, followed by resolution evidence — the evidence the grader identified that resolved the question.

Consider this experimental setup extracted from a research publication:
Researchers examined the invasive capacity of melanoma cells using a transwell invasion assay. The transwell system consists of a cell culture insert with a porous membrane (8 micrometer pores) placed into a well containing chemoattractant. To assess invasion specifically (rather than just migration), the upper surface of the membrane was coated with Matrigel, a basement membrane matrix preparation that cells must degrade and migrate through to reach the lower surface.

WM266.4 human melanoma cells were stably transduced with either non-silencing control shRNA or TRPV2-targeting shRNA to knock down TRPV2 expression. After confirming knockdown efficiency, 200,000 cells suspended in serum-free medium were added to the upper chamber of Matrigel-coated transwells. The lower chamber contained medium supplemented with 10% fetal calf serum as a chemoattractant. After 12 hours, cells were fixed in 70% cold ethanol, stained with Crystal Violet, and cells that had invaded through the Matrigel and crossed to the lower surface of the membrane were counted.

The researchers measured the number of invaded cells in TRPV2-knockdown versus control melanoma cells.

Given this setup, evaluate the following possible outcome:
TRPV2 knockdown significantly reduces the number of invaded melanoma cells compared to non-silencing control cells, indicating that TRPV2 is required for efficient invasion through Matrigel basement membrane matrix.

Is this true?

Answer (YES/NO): YES